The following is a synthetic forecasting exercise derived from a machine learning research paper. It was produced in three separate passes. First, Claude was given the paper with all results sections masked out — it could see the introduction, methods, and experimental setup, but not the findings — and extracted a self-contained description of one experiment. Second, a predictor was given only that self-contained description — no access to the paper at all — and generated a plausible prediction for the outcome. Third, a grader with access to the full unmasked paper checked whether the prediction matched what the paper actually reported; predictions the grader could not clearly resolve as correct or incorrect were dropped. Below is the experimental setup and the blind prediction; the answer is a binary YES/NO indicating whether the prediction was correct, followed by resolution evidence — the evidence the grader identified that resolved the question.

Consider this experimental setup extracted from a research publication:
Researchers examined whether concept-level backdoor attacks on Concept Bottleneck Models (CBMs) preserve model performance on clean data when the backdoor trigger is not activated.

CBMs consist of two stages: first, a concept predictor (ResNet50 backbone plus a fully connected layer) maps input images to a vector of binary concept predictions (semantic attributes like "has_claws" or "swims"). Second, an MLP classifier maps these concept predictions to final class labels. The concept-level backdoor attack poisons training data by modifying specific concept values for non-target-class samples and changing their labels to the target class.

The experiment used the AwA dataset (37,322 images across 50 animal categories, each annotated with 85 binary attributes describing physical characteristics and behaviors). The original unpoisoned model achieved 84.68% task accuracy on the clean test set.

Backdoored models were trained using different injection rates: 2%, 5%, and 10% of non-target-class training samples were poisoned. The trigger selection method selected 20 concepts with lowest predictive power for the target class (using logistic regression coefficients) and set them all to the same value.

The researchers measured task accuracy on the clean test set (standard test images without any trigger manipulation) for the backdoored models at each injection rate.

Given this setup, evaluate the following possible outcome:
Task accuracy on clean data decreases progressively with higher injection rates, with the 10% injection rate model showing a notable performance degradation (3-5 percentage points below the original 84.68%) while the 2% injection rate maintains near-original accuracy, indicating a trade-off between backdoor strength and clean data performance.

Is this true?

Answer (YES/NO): NO